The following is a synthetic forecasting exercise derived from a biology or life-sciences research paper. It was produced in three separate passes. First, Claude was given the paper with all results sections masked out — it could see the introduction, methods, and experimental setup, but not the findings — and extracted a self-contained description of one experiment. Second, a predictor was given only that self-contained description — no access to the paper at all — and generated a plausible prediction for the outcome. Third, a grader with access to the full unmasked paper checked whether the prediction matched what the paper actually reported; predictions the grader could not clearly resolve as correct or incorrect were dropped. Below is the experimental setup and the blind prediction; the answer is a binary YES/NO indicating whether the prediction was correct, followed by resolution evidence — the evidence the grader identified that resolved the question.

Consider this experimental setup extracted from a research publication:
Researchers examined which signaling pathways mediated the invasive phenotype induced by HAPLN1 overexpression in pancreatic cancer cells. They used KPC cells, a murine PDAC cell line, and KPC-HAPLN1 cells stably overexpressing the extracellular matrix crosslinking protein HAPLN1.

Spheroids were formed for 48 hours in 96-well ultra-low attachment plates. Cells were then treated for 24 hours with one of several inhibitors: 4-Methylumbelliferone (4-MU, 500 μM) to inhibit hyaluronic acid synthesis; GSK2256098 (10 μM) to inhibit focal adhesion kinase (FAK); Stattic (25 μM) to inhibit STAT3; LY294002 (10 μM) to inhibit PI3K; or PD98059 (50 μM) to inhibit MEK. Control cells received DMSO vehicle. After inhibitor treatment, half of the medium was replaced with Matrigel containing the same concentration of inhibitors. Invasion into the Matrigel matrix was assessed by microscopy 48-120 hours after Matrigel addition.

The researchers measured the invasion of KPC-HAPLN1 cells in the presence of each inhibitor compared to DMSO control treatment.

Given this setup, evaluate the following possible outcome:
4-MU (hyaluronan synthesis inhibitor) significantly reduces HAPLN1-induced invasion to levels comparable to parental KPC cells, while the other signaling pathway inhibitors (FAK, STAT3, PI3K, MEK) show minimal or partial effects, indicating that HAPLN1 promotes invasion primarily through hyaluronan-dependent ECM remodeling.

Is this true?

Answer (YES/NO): NO